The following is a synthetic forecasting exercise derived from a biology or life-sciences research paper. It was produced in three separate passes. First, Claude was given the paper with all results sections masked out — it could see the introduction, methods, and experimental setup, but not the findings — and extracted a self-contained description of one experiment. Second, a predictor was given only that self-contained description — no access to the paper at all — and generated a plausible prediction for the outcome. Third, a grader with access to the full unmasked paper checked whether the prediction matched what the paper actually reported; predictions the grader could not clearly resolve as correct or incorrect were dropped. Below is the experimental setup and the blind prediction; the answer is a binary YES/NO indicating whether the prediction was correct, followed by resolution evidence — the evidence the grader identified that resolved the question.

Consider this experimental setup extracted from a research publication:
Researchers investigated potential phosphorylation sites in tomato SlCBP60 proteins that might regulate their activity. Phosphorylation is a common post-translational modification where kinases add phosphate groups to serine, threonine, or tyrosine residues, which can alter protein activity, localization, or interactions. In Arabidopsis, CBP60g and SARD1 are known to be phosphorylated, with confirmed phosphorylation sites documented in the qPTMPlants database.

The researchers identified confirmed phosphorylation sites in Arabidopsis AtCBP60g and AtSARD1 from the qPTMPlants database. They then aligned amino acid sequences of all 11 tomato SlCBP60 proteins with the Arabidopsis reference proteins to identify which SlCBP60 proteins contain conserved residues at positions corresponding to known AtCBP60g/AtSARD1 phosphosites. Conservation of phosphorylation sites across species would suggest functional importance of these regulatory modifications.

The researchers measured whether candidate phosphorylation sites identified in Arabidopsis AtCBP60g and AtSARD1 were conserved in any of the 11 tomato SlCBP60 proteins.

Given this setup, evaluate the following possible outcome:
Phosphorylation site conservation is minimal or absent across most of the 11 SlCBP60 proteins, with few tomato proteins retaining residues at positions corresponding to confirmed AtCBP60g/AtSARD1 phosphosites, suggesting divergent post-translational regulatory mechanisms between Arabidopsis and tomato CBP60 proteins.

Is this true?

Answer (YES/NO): NO